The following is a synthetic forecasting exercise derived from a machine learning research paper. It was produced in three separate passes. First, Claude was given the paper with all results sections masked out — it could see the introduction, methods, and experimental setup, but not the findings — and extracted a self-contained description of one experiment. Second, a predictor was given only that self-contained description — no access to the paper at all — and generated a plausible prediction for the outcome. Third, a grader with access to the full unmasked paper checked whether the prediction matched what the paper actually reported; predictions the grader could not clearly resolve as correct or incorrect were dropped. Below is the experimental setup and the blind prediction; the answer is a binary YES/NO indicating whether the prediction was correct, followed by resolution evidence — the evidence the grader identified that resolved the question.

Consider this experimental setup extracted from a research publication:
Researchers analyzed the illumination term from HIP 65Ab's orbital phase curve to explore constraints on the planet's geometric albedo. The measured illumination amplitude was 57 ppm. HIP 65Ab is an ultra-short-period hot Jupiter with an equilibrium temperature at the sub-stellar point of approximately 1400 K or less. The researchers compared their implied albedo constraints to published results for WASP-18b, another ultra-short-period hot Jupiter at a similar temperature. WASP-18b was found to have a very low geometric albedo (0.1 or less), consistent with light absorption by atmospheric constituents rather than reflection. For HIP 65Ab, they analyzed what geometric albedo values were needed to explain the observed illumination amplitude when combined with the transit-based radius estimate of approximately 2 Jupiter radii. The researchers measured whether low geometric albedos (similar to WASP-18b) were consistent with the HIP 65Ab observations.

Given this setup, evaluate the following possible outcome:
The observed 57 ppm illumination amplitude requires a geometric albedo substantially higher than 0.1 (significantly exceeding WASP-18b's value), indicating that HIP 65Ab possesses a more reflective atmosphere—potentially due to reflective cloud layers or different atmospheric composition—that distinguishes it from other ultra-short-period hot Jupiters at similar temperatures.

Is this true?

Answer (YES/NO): NO